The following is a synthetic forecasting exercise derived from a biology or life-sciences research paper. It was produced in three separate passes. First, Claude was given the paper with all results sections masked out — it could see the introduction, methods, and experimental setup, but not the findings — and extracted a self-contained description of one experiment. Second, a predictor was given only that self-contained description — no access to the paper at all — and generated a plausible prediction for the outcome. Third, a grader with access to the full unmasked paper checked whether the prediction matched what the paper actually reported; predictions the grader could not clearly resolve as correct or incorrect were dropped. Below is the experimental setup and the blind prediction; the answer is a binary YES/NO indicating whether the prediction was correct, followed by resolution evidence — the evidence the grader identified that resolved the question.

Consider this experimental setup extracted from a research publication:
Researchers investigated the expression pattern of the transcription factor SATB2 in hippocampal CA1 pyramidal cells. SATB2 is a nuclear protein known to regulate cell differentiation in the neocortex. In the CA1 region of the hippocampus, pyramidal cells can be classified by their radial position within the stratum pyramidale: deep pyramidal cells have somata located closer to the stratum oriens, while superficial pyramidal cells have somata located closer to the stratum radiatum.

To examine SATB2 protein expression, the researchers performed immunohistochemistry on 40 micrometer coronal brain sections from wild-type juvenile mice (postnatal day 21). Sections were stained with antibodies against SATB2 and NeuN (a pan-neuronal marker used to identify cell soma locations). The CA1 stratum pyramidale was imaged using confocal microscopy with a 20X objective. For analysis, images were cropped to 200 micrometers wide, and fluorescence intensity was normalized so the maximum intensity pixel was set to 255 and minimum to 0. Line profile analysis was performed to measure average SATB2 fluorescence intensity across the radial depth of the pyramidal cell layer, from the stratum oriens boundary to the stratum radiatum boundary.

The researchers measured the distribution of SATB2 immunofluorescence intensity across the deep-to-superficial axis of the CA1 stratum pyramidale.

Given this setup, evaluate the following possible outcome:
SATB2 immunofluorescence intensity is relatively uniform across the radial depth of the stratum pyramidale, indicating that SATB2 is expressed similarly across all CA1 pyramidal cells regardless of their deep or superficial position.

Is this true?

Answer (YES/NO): YES